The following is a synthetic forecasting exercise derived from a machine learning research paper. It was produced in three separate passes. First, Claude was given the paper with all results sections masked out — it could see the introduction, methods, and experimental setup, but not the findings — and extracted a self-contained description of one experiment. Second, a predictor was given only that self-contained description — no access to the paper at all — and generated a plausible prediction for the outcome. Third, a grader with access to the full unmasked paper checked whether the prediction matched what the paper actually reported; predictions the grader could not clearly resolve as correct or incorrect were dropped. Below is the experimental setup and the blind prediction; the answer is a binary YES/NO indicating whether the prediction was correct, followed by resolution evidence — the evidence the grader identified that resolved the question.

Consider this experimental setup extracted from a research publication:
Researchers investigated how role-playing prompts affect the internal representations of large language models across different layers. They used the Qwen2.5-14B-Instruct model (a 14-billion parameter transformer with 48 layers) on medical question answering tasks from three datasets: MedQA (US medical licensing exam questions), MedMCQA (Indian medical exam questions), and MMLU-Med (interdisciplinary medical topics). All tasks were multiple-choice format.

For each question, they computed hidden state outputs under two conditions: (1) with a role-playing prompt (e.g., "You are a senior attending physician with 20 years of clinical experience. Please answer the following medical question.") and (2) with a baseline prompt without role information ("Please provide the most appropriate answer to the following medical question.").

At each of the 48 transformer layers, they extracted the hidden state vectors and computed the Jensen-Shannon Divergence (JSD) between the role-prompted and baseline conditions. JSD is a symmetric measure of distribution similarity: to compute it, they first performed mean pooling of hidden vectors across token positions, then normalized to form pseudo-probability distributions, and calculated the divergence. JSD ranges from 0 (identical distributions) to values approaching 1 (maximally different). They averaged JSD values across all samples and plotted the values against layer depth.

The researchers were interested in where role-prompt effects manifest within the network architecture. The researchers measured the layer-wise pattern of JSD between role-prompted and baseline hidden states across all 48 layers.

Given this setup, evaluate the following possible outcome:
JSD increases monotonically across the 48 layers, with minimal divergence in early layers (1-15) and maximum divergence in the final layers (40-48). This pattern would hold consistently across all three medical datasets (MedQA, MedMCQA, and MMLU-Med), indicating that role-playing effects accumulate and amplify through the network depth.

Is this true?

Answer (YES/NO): NO